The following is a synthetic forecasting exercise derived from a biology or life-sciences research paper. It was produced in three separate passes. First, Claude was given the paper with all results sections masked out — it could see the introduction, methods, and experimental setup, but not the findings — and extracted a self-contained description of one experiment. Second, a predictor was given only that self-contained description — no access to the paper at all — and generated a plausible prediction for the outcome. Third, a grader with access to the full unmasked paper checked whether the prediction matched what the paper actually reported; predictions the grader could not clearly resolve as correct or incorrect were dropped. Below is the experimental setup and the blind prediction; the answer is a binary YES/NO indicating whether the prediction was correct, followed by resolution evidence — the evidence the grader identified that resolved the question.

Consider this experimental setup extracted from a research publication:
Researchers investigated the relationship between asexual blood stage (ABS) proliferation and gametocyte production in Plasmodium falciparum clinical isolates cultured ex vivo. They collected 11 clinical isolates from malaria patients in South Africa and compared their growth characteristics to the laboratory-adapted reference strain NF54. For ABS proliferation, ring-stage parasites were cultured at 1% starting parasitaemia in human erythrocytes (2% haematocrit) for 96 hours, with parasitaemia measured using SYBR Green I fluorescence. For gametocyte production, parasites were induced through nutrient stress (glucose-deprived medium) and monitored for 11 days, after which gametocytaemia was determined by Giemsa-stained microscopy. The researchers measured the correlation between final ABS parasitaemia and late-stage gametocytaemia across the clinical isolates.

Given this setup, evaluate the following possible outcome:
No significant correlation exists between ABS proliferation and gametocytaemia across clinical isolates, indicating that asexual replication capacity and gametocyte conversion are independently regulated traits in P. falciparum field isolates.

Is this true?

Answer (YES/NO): NO